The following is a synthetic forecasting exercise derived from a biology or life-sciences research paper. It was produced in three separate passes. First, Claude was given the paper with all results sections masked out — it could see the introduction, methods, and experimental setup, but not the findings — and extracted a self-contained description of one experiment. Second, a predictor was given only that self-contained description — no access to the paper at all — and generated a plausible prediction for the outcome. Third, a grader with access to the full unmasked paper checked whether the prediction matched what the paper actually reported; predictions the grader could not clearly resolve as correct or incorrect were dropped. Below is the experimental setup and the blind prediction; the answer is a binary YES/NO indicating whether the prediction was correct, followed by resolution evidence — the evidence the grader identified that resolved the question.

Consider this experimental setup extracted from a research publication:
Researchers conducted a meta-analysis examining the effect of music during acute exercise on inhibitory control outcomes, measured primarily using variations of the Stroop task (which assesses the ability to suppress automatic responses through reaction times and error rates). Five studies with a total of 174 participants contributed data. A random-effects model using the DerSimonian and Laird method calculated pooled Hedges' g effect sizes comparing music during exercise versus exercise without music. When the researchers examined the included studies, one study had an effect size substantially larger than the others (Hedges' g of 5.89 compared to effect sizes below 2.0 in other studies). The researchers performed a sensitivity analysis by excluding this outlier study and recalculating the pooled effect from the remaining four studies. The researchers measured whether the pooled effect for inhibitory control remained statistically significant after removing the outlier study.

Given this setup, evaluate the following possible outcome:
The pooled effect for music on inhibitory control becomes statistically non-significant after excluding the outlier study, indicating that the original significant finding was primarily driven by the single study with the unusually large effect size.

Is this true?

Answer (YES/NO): YES